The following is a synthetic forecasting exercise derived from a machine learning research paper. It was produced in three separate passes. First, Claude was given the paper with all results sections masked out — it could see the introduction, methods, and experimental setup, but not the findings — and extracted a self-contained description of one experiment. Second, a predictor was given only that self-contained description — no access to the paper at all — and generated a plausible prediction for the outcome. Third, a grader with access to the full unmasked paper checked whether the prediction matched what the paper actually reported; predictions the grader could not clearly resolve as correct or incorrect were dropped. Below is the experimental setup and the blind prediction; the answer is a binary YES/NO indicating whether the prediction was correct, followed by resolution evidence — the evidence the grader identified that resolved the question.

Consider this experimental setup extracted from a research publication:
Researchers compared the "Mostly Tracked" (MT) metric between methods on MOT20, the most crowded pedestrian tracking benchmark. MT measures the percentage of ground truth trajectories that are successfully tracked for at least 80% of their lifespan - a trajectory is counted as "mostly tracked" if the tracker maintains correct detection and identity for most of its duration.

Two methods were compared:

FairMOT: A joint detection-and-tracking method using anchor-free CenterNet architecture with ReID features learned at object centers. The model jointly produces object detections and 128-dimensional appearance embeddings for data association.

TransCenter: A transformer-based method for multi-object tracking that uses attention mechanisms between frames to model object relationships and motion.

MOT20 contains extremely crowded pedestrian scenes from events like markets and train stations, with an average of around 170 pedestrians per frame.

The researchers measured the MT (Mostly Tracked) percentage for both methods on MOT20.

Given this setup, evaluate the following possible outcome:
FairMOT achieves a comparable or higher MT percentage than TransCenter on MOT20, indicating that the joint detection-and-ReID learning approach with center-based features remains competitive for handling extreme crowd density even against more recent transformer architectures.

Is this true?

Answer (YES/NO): YES